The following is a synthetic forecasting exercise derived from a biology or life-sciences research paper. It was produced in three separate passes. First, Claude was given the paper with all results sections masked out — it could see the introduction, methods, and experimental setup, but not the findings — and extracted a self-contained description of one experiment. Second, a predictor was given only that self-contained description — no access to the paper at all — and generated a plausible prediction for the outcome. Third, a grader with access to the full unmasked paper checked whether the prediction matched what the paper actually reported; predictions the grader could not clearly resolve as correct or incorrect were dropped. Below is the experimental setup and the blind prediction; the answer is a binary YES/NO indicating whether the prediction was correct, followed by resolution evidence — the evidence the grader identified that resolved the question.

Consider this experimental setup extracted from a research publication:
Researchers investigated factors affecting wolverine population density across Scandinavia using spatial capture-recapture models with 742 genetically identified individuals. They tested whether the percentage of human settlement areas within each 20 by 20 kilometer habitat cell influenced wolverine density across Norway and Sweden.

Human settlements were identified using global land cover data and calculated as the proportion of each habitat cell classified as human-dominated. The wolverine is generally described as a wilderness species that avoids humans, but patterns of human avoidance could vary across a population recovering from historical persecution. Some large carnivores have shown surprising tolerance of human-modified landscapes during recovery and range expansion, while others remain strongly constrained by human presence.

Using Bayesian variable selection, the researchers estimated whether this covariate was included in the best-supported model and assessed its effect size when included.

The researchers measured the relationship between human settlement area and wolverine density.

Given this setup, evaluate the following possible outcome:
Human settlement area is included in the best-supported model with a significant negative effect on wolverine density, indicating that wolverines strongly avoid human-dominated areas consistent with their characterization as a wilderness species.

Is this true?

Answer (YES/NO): YES